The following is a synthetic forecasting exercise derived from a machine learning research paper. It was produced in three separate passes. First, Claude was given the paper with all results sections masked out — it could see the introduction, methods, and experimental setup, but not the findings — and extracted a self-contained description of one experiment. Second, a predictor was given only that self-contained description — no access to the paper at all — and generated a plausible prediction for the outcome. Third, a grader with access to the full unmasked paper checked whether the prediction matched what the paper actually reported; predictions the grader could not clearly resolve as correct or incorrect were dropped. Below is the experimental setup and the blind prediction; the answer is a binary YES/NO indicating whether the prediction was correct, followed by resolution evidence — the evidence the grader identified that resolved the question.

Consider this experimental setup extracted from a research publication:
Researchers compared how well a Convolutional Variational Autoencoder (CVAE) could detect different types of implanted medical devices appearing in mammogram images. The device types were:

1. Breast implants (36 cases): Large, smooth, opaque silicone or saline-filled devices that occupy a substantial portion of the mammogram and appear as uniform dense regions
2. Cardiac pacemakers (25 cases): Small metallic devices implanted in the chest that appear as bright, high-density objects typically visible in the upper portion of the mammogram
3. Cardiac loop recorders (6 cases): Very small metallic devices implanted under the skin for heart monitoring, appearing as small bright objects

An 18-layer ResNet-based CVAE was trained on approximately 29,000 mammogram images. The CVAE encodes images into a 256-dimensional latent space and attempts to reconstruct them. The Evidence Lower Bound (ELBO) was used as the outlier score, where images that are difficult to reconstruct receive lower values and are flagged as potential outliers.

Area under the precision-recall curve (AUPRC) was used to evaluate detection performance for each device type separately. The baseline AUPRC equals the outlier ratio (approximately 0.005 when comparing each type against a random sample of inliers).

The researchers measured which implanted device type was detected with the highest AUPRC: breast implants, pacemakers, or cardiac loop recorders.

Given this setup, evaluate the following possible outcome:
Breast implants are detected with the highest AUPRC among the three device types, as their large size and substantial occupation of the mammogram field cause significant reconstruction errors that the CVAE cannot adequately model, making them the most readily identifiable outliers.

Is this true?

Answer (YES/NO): YES